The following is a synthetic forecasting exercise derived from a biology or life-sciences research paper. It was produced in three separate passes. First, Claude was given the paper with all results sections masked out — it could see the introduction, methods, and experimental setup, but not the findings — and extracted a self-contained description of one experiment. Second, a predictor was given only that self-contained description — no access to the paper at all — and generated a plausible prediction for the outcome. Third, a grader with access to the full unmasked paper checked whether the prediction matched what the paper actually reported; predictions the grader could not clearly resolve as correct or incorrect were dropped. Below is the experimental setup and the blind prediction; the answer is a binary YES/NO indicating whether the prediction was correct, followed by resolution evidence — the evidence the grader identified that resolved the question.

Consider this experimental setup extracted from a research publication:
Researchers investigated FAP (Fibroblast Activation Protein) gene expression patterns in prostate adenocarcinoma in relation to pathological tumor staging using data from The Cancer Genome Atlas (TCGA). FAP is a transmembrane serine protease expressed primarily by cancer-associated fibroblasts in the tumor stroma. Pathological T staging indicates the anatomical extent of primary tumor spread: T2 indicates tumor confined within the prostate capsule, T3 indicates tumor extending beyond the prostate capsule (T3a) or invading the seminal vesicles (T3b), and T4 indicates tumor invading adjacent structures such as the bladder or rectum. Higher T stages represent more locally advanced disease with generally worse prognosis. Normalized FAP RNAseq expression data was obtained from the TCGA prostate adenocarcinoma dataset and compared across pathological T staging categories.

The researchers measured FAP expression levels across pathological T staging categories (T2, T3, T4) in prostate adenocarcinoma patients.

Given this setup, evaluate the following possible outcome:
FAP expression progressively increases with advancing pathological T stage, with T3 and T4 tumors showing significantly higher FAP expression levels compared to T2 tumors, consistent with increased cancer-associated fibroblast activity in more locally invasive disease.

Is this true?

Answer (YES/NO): NO